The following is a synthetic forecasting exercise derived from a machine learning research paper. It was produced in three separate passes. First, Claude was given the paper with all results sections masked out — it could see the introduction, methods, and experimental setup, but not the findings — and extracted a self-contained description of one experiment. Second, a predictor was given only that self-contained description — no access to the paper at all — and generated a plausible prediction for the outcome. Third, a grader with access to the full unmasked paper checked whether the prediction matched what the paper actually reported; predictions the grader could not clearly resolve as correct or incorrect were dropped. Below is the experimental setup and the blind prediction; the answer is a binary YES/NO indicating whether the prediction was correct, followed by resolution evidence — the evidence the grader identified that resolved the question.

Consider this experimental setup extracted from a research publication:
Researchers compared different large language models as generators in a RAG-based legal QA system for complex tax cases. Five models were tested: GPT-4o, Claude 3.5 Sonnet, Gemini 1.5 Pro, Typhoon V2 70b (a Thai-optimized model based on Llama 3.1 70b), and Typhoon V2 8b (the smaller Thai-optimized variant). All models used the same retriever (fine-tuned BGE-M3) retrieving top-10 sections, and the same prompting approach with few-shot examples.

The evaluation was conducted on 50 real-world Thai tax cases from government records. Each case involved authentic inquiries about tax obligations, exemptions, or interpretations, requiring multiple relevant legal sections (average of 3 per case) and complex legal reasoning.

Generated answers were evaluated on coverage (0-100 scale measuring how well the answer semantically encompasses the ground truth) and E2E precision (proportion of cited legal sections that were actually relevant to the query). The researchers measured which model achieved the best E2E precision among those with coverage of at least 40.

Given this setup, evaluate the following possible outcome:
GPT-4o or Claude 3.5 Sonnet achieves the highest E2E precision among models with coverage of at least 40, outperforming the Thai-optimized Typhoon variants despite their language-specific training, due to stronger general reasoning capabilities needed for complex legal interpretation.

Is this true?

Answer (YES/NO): NO